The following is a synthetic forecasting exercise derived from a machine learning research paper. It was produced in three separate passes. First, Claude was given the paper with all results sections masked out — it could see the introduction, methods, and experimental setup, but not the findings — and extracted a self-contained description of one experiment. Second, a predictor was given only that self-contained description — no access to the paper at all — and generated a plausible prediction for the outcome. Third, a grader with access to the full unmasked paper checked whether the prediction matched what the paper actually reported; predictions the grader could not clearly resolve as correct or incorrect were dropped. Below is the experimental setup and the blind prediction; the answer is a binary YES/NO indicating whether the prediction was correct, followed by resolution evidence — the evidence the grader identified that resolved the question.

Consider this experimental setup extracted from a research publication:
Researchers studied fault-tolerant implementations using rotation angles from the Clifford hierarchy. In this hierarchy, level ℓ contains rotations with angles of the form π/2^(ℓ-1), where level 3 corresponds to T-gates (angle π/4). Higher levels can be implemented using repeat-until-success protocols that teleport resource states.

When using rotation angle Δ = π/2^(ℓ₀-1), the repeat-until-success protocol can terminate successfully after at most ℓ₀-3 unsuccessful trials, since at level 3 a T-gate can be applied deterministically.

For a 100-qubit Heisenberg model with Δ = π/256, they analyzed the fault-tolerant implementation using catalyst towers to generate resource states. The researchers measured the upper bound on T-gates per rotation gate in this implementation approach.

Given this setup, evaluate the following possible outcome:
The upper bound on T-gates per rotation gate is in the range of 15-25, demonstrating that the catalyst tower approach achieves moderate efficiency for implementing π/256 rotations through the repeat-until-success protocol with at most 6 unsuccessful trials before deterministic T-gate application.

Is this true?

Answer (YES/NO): NO